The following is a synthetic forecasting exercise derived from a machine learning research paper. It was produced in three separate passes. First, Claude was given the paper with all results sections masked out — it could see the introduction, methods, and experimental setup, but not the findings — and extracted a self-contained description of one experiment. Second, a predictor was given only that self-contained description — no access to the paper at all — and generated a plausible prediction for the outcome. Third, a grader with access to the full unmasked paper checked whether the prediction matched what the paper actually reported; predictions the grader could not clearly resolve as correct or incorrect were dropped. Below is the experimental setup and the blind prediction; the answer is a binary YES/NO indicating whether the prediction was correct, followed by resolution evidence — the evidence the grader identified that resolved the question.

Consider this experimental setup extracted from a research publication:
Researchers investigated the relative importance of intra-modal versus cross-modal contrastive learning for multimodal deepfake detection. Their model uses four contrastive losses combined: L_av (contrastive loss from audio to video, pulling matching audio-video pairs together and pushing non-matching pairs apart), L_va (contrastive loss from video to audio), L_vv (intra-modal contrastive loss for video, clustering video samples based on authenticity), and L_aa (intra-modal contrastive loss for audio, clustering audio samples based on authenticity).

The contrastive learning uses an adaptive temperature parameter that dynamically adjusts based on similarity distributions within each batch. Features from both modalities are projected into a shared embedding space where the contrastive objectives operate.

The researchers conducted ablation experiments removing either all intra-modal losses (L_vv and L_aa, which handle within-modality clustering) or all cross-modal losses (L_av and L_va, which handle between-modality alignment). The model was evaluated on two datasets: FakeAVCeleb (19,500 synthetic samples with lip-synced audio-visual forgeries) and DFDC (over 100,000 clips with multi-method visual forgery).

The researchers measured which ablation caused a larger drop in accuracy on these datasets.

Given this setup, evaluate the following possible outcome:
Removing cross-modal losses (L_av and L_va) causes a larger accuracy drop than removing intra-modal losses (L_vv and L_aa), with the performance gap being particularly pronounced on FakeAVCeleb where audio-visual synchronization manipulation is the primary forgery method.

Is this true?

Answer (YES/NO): NO